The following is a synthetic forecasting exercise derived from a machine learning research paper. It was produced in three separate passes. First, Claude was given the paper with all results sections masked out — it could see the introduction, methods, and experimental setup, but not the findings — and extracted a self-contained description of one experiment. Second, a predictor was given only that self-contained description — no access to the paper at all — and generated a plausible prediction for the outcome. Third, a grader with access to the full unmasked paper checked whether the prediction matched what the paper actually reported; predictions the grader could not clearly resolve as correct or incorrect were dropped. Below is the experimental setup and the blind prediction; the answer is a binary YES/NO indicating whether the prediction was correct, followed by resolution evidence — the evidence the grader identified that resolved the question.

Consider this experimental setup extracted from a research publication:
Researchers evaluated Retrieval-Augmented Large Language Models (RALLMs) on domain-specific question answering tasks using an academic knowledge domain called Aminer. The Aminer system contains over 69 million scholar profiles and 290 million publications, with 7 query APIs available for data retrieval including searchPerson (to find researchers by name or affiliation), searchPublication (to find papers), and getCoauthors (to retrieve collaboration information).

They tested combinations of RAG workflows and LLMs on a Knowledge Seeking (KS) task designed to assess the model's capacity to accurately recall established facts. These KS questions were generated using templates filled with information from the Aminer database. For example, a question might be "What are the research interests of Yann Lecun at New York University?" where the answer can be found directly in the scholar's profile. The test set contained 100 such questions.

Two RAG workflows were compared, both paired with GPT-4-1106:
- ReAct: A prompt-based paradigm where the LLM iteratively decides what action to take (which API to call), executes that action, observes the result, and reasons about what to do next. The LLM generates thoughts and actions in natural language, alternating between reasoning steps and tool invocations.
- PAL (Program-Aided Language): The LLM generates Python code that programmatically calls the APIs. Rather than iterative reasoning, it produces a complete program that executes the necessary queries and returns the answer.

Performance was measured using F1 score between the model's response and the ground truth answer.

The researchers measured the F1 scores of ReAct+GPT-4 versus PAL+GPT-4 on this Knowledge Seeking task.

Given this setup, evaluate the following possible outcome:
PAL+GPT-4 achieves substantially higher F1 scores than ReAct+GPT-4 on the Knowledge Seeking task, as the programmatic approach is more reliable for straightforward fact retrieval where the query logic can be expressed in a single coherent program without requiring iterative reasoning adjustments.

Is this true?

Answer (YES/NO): NO